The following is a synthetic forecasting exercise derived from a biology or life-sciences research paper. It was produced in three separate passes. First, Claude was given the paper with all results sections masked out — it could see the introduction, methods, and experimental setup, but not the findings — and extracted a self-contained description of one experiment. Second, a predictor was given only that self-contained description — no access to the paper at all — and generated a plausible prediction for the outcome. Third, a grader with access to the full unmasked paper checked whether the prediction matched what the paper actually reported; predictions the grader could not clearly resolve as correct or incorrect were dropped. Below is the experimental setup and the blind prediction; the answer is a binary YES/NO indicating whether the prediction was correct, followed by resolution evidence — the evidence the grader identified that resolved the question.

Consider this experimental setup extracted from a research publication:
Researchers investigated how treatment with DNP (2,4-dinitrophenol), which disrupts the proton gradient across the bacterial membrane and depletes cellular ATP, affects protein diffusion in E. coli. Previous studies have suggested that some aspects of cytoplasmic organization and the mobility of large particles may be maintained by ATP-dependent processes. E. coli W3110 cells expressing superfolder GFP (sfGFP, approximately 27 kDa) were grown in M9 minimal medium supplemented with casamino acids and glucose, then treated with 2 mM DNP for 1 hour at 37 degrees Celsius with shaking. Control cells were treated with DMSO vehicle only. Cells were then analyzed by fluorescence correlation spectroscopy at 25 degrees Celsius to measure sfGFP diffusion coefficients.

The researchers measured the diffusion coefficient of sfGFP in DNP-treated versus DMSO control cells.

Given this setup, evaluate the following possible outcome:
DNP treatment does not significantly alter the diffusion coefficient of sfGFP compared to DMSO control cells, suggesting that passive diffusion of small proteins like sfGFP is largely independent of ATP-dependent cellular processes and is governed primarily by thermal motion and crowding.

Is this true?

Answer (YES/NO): YES